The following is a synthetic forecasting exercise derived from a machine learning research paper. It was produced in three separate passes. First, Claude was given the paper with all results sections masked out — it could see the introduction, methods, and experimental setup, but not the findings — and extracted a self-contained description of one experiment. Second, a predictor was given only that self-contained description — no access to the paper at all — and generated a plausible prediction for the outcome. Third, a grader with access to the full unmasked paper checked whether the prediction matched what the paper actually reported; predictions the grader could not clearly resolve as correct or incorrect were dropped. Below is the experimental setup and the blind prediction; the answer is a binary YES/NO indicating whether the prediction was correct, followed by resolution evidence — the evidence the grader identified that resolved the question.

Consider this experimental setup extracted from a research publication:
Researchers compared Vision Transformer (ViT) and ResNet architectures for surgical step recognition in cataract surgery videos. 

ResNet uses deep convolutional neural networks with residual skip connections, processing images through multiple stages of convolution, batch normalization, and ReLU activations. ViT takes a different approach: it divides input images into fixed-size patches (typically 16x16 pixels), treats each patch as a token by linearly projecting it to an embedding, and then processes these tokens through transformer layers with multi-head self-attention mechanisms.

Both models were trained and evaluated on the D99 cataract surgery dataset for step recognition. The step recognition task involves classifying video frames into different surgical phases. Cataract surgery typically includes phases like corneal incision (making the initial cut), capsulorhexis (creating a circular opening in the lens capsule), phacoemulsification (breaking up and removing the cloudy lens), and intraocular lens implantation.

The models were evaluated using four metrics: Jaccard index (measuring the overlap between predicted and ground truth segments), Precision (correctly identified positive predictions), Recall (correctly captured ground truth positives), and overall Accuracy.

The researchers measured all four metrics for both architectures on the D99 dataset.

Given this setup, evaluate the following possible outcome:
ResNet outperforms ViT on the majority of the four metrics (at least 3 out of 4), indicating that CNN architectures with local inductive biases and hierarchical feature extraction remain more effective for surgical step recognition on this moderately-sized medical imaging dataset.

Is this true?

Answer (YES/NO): NO